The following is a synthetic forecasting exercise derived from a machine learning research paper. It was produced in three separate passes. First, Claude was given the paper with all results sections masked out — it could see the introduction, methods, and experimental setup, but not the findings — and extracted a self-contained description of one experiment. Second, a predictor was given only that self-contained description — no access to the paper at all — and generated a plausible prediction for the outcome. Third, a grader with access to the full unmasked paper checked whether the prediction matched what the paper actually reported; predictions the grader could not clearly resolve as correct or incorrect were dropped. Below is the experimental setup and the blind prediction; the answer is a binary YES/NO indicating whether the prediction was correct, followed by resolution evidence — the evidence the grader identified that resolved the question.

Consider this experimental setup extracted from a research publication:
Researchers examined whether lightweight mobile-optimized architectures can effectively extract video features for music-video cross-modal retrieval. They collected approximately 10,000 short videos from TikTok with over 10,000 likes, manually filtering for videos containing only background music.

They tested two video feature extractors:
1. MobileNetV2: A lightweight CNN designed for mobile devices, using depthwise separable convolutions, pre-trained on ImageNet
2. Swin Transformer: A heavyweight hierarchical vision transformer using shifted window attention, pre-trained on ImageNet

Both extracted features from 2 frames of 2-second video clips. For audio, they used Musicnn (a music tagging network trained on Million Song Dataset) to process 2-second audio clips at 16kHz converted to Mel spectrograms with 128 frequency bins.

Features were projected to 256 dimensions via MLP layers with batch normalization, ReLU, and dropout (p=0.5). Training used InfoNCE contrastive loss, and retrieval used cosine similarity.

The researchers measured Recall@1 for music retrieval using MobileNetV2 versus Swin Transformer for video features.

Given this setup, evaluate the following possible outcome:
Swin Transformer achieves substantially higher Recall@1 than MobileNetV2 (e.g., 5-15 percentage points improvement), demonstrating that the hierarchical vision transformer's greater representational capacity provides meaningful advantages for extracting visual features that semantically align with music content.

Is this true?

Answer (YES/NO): NO